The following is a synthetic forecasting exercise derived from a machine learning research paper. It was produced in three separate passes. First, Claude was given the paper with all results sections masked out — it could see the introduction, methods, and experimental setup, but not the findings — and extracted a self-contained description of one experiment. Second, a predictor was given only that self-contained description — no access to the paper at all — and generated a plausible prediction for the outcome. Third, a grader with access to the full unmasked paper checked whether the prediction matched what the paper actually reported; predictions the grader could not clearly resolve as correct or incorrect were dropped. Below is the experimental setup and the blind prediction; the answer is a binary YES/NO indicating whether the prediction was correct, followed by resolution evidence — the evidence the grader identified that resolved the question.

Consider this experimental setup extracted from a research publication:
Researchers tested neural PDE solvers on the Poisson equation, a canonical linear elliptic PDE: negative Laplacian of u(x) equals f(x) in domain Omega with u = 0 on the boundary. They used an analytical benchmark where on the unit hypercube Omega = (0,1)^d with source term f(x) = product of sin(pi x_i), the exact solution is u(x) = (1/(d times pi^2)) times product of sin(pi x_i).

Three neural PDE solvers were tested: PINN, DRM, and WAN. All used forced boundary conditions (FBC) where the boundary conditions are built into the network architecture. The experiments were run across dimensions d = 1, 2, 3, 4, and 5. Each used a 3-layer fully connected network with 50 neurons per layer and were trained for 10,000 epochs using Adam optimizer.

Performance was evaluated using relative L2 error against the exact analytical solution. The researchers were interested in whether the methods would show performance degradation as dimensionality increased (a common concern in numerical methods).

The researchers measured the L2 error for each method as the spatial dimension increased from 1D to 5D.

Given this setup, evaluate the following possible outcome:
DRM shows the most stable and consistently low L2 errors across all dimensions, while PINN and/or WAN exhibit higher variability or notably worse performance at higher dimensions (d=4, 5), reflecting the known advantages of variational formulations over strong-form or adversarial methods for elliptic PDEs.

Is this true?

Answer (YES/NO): NO